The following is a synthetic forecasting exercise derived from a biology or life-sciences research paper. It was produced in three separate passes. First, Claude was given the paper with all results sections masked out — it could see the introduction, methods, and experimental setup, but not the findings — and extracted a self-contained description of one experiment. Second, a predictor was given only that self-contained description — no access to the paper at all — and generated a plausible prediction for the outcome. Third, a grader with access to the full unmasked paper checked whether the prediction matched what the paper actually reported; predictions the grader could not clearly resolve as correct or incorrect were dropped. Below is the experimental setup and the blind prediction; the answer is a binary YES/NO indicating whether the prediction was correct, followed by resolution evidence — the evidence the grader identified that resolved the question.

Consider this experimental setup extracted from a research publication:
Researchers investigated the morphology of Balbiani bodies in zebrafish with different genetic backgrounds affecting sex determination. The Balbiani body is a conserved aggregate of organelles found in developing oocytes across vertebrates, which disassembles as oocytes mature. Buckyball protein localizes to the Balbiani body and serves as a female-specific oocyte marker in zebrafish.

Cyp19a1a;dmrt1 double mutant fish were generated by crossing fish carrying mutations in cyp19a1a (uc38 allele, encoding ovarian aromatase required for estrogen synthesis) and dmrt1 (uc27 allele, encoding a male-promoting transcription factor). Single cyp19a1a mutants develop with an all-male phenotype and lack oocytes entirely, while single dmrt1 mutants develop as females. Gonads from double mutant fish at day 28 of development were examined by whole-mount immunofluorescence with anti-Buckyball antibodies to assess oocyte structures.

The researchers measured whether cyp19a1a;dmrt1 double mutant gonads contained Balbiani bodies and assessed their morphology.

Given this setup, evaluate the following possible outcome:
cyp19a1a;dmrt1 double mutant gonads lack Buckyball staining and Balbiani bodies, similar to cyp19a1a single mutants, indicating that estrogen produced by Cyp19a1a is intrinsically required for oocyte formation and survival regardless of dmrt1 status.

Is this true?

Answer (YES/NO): NO